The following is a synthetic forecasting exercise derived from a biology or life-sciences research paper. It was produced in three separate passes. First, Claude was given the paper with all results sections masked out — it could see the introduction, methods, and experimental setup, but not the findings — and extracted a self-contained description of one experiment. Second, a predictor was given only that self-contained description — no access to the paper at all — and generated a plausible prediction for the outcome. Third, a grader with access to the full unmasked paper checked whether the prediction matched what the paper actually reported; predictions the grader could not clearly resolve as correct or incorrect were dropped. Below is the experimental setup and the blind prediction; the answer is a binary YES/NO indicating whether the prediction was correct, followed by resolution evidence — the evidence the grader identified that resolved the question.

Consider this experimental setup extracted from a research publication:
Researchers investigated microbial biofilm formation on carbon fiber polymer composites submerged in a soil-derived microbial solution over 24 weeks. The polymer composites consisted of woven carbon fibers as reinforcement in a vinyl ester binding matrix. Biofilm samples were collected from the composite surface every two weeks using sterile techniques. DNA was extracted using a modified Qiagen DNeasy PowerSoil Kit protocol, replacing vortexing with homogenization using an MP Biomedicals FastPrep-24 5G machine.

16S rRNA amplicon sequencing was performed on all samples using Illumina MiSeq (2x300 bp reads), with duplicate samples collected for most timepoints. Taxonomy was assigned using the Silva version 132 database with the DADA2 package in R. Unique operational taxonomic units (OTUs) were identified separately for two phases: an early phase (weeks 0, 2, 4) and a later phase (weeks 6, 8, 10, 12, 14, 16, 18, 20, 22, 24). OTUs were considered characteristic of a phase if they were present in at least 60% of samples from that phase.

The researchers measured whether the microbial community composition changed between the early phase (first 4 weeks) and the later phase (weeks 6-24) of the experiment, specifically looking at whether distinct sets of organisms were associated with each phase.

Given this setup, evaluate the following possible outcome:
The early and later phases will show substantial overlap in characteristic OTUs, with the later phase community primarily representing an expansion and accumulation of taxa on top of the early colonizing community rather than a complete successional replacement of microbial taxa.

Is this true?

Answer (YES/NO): NO